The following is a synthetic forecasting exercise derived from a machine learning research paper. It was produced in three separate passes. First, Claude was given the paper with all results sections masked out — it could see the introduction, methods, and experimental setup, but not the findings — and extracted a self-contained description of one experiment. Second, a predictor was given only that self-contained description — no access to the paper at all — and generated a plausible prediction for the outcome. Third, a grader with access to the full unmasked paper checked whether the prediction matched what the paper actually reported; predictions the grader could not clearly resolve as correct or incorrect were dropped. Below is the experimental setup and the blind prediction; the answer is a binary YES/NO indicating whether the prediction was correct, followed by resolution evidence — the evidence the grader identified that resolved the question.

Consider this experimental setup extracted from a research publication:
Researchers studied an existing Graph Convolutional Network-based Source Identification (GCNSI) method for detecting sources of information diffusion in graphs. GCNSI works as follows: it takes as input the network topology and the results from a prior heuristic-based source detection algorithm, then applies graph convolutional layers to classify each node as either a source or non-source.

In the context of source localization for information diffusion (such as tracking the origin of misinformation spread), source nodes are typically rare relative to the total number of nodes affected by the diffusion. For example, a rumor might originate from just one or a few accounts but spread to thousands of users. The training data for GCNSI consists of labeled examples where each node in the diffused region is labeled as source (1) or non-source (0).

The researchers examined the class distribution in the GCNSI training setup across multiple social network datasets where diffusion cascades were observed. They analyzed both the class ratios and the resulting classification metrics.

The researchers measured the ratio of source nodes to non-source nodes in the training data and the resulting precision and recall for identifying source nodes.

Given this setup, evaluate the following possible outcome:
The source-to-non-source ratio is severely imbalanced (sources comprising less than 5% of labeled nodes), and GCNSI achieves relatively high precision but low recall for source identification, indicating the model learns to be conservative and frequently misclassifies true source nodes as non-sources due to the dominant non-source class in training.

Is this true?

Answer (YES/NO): NO